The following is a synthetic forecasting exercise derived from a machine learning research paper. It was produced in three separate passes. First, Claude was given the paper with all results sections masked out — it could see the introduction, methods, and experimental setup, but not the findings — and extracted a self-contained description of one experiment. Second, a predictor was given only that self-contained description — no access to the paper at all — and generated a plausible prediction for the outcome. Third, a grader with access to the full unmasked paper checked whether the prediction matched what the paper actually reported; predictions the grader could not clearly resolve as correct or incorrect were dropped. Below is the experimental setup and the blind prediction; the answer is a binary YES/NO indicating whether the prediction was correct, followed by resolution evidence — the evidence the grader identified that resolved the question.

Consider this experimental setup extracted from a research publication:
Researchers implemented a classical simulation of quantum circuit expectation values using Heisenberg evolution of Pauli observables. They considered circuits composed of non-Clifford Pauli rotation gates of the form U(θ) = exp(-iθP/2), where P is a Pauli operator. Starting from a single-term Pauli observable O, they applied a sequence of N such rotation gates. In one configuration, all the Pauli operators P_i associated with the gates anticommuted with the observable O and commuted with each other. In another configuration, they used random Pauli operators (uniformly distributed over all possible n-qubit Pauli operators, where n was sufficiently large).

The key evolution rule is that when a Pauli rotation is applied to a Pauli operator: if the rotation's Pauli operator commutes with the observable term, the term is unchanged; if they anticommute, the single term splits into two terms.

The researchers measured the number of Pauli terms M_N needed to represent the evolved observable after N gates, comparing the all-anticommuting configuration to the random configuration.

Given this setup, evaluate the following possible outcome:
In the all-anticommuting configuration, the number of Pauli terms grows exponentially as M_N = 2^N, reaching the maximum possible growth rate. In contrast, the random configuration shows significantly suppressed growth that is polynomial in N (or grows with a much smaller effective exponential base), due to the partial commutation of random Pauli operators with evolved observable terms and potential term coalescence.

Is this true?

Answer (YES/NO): YES